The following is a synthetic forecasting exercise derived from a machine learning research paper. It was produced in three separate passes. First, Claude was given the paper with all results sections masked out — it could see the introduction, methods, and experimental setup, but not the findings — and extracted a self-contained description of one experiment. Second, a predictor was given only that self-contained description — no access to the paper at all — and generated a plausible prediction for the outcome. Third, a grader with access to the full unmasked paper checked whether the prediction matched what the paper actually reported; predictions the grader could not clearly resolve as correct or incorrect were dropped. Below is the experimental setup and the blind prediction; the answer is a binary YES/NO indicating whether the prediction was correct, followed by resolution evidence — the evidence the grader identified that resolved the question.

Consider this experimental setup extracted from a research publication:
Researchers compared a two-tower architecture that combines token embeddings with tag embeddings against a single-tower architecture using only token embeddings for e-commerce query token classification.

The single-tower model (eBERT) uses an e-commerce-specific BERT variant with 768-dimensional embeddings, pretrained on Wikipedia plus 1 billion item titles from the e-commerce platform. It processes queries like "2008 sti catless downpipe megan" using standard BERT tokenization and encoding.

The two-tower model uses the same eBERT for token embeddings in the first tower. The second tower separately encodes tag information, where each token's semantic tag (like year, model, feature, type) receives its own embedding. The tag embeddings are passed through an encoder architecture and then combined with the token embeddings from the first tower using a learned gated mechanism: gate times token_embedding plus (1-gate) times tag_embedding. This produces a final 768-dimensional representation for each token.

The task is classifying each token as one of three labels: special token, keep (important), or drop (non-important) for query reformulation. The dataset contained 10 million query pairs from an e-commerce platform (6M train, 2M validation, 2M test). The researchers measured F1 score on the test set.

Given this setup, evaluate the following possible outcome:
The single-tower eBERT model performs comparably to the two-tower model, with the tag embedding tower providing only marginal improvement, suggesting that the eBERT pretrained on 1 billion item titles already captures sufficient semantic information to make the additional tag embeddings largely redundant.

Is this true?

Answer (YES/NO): YES